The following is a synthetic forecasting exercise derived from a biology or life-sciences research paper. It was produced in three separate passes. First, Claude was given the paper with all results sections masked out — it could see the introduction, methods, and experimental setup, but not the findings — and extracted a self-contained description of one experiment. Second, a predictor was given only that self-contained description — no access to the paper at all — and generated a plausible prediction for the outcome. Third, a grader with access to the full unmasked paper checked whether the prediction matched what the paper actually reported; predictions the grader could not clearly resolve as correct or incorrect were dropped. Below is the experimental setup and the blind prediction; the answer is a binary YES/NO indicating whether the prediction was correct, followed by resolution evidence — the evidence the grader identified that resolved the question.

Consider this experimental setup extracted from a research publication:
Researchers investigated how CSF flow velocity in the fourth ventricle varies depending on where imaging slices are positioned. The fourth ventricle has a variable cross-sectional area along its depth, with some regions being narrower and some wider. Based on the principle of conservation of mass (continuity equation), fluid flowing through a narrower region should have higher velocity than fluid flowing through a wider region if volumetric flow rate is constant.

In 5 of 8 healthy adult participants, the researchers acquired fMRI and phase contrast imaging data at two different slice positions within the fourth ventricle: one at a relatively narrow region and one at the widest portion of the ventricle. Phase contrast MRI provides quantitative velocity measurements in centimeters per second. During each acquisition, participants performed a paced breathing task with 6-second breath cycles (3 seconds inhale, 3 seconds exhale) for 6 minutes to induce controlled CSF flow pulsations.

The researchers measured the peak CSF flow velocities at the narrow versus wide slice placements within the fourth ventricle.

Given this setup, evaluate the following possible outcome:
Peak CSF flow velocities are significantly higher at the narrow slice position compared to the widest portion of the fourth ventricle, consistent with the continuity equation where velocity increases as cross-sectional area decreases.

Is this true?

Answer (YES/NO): YES